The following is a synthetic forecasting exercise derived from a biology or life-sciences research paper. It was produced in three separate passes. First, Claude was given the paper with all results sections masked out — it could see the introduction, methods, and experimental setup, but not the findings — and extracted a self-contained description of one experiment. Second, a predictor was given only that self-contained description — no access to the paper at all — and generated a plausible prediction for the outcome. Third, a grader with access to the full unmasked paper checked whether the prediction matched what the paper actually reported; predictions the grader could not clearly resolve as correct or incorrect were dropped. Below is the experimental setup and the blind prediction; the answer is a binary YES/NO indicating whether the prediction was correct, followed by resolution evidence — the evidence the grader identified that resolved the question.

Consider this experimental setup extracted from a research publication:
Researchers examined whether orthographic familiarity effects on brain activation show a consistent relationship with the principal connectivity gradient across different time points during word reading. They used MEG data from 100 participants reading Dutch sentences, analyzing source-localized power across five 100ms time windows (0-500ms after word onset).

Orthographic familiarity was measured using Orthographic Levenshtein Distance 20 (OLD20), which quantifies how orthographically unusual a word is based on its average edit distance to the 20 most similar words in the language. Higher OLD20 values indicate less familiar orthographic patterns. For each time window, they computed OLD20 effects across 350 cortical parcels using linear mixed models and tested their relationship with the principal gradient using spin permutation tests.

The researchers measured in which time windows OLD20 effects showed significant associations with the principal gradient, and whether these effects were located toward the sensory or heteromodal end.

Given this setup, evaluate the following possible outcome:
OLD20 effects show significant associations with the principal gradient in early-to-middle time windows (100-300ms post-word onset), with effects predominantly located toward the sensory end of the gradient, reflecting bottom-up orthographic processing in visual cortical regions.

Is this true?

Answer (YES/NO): NO